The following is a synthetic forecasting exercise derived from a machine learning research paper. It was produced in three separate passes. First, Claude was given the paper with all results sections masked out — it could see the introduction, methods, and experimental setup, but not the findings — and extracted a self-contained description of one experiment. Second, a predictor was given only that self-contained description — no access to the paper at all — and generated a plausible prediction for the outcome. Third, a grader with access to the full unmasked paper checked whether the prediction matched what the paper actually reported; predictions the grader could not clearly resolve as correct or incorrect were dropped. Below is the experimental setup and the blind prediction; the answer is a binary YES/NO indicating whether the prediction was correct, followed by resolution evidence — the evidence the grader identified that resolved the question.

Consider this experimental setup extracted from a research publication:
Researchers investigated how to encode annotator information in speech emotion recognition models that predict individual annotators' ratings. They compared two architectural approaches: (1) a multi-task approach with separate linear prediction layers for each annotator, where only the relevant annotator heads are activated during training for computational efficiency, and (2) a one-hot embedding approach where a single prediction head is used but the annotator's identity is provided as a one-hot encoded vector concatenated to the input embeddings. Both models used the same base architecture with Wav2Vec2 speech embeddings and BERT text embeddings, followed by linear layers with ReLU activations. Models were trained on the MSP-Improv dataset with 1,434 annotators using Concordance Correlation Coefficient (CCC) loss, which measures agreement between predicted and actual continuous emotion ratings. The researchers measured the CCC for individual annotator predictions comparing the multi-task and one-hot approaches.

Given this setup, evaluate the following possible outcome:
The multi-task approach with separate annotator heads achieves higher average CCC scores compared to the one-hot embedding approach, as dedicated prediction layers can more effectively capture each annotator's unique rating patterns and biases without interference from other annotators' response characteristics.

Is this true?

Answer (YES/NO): NO